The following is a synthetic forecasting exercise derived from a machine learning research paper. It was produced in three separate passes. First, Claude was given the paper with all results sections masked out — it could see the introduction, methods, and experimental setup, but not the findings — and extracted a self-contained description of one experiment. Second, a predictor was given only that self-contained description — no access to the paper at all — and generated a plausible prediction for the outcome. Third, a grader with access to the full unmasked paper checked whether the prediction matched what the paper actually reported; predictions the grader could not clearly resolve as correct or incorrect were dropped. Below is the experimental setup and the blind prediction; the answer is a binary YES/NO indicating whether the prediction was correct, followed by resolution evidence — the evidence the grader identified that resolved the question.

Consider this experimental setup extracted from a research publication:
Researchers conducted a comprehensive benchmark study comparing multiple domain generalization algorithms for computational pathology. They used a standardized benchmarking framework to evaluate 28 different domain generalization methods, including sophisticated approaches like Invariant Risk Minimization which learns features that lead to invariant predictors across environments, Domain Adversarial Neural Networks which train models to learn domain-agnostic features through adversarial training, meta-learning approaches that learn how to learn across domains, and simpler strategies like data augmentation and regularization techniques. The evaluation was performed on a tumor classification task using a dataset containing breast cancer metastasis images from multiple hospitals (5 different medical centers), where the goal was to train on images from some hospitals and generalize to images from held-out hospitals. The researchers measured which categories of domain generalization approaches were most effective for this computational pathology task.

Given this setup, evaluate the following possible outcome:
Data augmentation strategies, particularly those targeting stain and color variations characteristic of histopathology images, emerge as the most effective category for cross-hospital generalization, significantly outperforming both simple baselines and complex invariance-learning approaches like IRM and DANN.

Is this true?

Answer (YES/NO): YES